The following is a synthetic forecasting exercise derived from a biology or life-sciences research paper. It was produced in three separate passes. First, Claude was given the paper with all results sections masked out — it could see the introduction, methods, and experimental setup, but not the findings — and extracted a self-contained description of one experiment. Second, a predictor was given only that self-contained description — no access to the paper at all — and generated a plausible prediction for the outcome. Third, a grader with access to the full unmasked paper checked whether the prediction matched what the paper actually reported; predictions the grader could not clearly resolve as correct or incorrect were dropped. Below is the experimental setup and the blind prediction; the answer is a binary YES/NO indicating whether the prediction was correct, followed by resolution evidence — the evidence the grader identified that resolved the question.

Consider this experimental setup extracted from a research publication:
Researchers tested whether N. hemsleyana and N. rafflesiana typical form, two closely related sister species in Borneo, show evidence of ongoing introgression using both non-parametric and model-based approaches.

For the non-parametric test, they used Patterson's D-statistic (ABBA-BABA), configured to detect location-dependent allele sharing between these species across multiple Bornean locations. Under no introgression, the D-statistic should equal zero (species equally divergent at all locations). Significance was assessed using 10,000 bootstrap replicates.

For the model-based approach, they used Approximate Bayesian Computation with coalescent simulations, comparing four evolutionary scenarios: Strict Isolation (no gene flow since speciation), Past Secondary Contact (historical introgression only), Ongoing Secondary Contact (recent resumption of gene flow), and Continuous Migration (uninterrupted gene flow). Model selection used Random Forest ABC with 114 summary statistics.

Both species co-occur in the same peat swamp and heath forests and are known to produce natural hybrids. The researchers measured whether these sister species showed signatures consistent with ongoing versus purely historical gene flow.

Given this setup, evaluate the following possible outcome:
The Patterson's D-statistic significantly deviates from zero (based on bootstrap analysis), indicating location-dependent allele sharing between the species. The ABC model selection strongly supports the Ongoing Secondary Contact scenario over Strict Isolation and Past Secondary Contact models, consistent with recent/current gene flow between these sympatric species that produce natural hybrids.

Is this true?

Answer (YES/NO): YES